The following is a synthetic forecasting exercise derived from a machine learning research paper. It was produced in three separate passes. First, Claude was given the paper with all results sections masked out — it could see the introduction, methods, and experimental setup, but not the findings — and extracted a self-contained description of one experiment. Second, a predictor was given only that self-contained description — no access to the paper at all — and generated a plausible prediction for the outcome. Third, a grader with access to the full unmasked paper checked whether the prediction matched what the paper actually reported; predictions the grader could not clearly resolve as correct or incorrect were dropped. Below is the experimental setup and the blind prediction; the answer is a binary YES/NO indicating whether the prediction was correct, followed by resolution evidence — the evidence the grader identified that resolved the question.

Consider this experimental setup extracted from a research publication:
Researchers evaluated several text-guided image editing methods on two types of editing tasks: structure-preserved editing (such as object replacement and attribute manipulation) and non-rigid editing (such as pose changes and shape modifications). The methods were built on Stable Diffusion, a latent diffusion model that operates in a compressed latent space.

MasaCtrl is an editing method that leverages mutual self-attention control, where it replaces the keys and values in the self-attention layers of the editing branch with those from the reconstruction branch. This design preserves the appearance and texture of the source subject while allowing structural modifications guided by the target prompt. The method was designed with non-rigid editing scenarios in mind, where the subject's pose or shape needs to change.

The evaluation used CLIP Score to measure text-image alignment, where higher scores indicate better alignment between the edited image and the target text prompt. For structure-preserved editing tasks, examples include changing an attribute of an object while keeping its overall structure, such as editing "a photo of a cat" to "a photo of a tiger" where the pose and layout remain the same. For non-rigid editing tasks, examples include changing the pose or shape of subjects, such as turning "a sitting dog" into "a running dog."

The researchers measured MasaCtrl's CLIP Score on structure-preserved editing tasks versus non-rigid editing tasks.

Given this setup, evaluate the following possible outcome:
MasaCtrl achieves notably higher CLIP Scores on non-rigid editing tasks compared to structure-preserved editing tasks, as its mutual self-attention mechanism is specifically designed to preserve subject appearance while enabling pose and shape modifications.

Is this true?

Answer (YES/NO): NO